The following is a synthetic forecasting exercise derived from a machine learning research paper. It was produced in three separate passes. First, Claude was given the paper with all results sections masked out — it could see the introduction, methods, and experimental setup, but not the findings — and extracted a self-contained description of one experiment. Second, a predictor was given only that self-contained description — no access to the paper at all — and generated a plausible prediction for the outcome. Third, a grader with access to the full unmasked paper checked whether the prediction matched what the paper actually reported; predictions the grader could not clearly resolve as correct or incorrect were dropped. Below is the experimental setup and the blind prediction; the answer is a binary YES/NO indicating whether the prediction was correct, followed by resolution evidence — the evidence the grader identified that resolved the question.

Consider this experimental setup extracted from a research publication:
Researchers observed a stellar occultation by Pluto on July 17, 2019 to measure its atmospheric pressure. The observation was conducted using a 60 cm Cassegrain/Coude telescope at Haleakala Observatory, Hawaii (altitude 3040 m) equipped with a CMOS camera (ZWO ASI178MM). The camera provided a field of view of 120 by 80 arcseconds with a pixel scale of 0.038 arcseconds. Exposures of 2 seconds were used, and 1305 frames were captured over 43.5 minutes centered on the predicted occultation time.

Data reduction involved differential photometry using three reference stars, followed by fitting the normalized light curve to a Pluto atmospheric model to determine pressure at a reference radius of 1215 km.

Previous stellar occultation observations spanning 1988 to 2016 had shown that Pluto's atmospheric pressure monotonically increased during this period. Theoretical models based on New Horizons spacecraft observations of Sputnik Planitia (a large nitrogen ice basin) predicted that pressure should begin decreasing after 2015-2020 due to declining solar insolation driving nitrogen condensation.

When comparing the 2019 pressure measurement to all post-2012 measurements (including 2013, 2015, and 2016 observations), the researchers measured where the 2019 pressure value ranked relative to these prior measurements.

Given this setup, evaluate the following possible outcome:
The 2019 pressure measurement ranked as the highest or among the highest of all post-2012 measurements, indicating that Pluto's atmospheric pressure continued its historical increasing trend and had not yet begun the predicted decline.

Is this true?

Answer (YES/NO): NO